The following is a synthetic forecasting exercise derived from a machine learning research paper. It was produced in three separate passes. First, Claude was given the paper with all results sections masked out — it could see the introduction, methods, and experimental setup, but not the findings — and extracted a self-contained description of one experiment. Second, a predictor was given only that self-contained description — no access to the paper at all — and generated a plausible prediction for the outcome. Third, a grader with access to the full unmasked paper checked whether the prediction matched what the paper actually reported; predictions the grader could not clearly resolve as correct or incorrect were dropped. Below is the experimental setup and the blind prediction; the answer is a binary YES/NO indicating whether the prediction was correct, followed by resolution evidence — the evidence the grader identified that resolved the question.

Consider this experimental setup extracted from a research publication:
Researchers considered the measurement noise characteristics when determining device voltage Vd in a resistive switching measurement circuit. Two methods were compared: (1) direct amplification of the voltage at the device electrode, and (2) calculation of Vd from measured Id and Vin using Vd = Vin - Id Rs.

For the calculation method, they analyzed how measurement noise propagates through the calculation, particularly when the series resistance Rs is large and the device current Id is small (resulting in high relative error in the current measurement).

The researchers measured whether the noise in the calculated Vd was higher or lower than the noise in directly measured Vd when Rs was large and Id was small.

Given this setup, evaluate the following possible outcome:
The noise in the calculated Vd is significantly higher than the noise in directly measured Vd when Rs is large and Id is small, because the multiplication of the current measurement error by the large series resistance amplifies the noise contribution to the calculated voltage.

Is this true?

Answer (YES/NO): YES